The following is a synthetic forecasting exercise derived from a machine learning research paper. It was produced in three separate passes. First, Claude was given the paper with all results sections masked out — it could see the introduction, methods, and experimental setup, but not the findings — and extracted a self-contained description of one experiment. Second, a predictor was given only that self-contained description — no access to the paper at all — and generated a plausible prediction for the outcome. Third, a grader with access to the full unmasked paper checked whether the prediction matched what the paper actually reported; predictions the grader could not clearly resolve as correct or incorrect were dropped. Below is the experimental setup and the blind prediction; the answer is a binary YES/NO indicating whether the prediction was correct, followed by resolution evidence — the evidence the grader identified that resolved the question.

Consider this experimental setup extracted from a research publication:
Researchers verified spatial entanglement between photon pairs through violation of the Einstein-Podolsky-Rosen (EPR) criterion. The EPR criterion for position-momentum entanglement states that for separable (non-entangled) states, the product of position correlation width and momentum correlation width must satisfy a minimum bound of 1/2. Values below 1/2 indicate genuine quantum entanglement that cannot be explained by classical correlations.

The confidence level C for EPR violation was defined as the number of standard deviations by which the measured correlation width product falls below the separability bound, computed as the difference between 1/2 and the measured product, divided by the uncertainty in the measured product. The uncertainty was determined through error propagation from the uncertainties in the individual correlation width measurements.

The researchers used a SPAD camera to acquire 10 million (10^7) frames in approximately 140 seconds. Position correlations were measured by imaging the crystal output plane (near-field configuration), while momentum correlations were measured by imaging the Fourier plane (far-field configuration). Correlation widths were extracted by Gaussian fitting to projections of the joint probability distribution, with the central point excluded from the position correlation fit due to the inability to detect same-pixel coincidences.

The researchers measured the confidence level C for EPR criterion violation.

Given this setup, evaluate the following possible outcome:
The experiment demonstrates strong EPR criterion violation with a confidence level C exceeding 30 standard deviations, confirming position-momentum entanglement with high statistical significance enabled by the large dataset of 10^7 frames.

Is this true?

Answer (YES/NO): YES